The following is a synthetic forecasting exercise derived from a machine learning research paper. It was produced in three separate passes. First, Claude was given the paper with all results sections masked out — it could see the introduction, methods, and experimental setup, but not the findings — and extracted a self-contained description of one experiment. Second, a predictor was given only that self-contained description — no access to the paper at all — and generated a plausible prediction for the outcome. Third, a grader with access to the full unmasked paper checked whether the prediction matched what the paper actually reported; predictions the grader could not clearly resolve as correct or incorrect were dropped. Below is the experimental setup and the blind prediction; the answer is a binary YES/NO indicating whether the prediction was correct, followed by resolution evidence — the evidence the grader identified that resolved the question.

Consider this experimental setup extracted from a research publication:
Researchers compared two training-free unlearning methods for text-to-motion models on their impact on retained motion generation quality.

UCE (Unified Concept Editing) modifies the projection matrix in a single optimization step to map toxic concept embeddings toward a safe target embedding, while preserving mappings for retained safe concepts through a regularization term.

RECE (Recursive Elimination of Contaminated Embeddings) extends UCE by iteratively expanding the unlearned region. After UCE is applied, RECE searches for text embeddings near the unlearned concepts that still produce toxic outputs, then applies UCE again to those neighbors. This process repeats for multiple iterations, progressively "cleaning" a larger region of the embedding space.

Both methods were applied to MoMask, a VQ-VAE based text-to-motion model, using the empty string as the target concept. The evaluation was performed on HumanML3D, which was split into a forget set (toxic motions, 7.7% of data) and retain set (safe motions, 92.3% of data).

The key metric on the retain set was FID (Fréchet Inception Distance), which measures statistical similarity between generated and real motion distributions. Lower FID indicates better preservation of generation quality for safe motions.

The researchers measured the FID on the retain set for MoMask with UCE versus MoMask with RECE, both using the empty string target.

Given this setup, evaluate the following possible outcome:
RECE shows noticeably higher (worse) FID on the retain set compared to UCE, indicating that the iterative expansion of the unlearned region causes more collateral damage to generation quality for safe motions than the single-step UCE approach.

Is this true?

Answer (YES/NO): YES